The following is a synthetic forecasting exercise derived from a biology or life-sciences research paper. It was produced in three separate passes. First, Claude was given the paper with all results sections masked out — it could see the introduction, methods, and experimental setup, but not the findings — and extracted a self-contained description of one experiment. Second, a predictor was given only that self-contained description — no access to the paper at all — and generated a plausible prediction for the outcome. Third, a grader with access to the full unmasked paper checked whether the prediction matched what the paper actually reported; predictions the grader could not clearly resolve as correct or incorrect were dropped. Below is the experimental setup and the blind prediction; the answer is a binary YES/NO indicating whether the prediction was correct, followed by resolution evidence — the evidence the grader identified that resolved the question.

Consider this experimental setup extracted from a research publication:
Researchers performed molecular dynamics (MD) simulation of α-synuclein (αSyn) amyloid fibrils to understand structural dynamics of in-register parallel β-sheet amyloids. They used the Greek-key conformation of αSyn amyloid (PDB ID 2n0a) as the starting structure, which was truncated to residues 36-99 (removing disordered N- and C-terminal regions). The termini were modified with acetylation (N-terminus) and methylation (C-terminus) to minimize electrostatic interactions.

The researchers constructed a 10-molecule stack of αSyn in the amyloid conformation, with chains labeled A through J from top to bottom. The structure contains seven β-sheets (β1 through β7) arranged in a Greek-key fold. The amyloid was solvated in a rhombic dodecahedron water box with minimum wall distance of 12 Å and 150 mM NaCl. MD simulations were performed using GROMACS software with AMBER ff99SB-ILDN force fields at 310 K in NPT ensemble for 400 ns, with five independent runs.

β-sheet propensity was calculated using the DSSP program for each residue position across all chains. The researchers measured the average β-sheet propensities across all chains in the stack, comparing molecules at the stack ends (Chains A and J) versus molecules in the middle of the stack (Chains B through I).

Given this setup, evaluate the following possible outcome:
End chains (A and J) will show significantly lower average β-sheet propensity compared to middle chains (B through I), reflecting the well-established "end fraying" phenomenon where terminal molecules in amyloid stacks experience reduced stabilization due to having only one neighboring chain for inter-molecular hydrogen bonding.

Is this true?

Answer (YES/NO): YES